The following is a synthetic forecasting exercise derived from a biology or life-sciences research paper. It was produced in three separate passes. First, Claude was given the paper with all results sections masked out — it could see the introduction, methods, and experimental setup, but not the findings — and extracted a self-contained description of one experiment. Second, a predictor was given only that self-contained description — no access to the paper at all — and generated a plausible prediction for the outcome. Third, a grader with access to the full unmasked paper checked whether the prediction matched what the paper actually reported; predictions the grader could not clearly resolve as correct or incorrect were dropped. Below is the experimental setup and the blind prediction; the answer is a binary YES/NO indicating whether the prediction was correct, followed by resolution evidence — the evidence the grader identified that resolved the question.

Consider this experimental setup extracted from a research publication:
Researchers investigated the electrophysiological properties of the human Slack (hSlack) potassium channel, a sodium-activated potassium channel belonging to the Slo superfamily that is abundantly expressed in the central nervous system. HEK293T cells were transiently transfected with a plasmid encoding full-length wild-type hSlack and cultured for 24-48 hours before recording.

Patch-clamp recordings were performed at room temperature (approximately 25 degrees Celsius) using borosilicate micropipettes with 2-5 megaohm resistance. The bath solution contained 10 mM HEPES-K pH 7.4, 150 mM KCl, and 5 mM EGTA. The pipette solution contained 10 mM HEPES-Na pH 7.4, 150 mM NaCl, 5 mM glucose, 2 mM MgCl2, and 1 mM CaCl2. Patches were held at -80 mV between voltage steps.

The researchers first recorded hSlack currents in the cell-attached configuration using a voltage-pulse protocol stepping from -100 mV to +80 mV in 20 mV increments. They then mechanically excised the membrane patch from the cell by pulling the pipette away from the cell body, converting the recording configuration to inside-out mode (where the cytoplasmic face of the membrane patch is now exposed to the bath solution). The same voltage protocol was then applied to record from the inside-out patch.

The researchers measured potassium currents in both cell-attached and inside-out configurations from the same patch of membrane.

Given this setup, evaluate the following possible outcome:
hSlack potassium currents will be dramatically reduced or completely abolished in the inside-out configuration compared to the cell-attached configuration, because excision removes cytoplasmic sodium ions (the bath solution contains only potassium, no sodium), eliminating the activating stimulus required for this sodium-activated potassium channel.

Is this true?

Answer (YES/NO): NO